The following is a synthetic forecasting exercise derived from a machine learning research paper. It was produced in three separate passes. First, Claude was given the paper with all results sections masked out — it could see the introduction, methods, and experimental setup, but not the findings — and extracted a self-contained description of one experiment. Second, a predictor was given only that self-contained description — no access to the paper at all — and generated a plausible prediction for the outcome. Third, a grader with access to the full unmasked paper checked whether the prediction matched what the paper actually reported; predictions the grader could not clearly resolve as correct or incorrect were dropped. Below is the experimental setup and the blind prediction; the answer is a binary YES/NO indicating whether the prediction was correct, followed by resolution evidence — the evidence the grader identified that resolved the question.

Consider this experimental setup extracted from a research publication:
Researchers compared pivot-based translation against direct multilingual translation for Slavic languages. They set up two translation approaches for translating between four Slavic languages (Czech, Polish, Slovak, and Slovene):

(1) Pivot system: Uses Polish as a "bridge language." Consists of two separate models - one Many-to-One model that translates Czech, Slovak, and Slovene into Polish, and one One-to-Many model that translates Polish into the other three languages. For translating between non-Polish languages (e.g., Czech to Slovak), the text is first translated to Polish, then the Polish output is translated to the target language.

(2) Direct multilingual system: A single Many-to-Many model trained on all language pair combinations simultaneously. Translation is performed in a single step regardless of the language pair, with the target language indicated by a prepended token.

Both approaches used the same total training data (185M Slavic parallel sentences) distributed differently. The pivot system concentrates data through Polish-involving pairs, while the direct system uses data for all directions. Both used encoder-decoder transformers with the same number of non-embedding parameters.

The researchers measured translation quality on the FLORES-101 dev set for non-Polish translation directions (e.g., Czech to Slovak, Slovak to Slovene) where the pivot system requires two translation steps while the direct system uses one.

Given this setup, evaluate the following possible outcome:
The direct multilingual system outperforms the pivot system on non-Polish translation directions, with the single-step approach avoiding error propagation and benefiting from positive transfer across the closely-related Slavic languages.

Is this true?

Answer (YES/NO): YES